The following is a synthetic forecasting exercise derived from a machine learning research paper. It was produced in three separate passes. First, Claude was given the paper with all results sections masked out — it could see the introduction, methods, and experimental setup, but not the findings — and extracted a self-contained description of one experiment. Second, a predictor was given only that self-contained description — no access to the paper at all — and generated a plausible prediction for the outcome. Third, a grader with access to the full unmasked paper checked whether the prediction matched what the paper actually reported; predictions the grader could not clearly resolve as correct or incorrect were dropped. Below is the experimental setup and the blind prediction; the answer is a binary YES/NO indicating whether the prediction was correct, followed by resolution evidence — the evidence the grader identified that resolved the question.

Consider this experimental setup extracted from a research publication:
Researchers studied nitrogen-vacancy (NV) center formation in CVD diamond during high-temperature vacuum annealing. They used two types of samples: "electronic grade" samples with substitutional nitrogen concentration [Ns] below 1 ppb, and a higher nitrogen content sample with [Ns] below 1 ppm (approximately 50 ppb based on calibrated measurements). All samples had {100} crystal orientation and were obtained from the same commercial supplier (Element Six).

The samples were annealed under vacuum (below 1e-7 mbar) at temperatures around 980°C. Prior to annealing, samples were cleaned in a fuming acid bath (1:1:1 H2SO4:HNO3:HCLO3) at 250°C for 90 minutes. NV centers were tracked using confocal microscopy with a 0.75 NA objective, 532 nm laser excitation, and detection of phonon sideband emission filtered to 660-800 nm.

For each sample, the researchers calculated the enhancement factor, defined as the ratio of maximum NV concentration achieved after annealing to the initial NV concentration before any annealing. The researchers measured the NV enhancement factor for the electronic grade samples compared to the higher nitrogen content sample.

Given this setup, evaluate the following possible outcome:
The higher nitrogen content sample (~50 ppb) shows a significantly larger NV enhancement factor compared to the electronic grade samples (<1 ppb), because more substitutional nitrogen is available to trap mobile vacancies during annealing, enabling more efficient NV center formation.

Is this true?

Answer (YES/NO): YES